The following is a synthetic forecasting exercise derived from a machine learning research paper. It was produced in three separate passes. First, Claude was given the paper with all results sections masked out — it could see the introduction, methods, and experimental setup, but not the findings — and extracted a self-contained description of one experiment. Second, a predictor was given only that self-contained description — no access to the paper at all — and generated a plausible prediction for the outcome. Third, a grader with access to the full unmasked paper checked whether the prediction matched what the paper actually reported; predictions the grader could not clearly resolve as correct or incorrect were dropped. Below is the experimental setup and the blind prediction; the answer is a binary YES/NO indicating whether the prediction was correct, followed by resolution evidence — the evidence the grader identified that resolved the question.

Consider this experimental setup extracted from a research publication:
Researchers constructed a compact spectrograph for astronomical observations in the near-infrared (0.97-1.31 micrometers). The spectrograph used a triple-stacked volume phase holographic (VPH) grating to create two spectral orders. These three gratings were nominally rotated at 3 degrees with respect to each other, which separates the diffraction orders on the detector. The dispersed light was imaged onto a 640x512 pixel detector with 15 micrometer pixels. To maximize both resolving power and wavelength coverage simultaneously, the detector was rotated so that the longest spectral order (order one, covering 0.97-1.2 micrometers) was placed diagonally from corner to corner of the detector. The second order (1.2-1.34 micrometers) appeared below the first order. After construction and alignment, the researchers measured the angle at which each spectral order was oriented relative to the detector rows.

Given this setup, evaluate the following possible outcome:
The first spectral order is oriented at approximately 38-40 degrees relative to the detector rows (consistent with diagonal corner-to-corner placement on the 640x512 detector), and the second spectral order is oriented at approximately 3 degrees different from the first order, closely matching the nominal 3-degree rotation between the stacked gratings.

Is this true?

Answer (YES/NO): NO